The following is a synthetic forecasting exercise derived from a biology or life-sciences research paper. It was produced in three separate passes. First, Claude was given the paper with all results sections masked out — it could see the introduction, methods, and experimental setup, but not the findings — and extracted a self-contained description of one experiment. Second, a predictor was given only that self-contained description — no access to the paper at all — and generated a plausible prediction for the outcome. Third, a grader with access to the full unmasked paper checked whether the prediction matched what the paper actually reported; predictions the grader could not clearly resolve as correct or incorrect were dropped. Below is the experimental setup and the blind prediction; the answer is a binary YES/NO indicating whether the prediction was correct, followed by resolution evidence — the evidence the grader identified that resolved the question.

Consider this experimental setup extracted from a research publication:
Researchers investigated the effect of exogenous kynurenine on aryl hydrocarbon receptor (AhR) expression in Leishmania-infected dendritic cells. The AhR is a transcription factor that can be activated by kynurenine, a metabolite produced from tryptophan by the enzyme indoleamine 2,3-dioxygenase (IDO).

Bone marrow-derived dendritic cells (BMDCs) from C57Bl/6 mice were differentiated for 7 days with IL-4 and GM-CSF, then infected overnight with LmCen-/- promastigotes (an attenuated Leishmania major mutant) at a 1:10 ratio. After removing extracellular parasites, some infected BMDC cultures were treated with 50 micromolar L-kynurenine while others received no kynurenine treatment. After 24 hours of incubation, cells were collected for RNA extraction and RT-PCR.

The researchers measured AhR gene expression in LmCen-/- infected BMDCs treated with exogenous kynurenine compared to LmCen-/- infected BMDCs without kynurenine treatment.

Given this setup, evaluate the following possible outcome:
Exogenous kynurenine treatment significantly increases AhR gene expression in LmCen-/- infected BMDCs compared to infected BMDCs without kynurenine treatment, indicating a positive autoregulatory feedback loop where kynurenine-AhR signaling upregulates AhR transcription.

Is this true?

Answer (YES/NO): NO